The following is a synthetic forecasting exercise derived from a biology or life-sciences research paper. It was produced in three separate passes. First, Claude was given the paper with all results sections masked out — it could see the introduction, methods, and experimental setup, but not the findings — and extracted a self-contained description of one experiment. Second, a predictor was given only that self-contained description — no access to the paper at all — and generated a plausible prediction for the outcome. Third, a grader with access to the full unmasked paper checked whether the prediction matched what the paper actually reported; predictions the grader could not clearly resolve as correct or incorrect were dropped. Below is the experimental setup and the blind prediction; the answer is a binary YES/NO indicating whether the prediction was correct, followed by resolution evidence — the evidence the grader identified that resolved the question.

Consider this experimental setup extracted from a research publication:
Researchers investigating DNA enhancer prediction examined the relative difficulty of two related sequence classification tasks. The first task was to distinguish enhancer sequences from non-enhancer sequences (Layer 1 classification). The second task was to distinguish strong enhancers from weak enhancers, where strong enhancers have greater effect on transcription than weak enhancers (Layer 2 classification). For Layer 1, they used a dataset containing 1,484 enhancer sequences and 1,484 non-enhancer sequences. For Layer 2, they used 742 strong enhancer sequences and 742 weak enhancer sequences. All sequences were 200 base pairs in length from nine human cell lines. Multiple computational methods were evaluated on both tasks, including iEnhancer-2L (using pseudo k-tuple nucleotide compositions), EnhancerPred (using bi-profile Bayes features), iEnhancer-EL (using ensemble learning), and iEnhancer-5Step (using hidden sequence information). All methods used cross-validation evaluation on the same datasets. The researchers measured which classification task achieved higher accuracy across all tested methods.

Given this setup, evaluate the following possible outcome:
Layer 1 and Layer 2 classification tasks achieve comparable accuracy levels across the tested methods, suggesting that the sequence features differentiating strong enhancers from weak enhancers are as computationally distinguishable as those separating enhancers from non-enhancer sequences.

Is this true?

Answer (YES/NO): NO